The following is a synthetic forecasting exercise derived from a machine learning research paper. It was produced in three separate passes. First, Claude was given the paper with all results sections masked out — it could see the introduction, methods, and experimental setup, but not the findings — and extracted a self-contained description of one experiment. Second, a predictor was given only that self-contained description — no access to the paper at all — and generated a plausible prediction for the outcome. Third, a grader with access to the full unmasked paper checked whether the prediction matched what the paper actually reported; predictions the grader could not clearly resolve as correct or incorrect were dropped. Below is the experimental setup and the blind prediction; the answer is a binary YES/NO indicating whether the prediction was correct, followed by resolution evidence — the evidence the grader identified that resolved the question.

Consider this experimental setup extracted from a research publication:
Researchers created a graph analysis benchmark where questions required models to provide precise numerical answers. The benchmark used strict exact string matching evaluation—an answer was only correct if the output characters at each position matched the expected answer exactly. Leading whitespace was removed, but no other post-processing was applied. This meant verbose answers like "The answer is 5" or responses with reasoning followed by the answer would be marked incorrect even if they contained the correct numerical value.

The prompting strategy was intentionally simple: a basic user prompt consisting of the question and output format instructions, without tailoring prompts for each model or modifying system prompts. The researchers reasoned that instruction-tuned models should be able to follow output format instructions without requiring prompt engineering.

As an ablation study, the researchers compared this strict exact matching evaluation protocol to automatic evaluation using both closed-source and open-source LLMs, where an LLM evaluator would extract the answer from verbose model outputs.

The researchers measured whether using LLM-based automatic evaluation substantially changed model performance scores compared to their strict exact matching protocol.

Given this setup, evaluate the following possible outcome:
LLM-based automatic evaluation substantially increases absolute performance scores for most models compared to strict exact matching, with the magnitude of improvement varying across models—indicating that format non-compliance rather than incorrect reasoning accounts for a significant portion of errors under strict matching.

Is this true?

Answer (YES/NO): NO